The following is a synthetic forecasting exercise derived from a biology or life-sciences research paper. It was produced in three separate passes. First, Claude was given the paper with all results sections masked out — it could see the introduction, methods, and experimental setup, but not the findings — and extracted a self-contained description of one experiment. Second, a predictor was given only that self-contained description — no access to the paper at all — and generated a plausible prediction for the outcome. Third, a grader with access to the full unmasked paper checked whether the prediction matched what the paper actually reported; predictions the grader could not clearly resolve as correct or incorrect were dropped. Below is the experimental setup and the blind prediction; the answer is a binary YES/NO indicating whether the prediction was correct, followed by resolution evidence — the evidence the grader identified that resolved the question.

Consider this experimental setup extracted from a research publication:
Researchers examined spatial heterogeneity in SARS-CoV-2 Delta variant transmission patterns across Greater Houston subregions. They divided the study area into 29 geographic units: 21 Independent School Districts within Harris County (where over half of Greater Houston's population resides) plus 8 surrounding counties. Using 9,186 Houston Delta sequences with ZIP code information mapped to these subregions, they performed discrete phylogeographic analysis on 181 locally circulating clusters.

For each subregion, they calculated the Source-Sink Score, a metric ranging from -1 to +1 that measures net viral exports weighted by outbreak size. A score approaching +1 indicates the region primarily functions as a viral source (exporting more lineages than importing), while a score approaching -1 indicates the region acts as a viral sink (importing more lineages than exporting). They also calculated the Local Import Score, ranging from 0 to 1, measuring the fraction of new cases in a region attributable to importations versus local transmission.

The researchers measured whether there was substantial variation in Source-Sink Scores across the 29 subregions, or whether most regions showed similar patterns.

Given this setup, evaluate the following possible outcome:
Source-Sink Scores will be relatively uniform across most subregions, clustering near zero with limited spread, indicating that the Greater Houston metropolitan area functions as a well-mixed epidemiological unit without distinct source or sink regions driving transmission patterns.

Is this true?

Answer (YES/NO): NO